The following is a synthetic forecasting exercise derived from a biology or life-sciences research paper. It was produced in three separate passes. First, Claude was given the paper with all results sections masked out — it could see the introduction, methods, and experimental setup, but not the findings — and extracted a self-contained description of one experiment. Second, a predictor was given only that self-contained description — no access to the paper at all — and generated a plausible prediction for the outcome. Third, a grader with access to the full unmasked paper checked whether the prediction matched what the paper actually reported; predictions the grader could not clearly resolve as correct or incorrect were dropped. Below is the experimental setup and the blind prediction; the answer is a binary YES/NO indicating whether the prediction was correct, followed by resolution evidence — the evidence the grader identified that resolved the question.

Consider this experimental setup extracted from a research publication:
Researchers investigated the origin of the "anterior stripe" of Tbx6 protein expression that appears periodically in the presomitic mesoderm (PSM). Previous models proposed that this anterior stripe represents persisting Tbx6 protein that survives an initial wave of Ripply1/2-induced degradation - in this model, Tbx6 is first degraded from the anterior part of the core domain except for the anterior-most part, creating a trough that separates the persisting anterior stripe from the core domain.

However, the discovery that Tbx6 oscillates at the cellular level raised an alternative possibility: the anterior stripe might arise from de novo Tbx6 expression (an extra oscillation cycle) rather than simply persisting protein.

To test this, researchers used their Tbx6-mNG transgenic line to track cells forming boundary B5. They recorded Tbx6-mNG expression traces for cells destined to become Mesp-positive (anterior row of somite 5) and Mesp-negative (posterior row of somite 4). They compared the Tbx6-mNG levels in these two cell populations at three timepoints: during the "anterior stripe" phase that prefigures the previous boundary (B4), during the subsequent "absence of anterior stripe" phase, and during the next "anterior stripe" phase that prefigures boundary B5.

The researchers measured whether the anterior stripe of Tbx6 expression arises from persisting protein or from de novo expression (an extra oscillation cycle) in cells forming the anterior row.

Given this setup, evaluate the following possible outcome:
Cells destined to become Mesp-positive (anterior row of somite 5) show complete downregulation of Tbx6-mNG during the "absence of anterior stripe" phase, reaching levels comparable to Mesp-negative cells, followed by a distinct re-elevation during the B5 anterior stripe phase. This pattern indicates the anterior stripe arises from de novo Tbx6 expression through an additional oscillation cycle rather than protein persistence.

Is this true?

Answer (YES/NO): NO